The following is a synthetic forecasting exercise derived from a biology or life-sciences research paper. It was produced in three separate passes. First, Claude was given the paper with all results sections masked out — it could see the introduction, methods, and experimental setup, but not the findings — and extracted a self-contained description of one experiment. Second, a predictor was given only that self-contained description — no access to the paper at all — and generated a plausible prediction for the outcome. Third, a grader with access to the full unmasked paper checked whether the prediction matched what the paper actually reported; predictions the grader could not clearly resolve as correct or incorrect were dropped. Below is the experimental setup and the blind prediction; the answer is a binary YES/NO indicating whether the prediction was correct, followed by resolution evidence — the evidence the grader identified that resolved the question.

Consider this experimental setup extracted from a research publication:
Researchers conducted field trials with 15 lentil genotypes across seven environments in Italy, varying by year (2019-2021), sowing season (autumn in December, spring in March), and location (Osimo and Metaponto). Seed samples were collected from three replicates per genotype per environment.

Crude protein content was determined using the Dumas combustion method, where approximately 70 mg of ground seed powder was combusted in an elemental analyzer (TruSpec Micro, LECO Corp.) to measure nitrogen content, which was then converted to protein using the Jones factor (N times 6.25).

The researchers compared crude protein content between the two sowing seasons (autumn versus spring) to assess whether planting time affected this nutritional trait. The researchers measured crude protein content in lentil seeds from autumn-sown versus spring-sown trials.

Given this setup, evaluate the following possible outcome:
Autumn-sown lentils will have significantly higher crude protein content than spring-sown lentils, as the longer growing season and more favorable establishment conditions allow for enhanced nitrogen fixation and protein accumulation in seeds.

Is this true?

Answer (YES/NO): NO